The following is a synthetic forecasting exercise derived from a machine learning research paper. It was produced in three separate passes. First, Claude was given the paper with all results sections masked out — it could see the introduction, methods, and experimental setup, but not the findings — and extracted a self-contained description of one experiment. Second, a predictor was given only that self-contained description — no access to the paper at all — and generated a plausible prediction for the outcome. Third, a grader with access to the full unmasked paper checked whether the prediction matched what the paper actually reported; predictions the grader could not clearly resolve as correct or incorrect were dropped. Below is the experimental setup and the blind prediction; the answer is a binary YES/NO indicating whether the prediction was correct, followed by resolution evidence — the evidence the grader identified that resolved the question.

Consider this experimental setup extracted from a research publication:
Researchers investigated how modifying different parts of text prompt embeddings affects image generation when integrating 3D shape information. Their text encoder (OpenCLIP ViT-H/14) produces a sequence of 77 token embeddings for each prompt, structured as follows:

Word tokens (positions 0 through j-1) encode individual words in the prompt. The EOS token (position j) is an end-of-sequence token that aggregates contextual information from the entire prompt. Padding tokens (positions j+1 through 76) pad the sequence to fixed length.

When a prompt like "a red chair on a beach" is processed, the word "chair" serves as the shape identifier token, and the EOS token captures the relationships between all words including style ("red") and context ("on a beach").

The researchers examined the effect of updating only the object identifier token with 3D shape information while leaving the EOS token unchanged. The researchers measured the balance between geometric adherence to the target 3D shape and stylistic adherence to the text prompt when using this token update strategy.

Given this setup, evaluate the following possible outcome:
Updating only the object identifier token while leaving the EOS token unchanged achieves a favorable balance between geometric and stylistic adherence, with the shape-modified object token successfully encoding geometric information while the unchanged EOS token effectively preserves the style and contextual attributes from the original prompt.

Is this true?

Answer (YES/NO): NO